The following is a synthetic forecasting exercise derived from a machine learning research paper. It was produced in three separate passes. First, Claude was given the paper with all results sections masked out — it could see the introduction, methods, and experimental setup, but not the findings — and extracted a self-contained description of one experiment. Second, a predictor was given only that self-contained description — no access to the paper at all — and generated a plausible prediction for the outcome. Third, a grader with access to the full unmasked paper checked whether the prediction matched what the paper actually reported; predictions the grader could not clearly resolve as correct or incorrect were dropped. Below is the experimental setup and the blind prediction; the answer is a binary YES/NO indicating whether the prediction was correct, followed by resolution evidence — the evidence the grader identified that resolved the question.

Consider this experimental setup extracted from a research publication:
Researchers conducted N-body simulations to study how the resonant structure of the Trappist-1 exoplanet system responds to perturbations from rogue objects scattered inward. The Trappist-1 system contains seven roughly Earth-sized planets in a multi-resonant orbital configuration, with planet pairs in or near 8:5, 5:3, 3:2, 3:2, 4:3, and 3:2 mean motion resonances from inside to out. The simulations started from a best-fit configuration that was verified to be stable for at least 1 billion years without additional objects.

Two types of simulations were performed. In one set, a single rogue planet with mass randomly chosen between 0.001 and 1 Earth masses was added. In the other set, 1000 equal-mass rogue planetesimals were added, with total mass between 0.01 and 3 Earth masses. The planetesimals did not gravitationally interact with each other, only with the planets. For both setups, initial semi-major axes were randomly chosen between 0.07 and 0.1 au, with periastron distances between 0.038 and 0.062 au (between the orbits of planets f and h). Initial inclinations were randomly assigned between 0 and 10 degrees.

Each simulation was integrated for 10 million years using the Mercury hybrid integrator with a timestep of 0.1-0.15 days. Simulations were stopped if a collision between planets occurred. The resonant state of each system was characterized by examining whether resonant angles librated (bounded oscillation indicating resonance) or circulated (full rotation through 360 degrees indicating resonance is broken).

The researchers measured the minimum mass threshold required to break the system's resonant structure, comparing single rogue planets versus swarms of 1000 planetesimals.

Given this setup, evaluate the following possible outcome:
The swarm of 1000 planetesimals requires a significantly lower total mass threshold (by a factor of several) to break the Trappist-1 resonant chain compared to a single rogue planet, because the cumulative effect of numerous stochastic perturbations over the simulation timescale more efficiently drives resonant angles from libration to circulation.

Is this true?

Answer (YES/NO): NO